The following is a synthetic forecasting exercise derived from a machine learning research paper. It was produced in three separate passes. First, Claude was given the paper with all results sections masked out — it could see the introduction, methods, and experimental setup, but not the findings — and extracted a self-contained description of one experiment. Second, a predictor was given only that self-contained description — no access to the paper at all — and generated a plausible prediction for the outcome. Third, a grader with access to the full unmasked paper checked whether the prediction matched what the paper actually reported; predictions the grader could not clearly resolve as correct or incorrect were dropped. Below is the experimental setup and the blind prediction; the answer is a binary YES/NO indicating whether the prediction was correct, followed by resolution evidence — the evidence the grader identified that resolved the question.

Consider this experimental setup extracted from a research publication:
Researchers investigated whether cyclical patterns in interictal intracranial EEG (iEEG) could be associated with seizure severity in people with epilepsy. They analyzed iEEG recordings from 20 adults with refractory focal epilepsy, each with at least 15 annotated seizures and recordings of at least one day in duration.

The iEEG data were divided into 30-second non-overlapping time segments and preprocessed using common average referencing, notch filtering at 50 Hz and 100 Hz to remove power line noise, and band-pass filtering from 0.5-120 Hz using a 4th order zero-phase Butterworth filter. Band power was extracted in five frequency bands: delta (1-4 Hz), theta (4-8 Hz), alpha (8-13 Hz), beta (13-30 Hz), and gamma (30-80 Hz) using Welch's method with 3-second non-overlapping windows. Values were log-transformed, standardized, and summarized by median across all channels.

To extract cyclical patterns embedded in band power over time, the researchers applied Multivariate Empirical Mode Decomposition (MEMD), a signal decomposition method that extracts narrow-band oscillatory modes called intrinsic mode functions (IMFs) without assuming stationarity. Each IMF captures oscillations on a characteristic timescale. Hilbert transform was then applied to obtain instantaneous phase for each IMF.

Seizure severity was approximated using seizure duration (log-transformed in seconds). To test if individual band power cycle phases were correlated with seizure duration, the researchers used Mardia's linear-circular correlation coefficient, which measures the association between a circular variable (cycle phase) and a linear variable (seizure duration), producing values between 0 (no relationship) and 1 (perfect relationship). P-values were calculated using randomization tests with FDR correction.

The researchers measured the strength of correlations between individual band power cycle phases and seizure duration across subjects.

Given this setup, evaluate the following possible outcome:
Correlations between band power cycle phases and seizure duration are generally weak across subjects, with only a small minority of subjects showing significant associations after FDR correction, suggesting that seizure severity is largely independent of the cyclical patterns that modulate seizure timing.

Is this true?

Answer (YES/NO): NO